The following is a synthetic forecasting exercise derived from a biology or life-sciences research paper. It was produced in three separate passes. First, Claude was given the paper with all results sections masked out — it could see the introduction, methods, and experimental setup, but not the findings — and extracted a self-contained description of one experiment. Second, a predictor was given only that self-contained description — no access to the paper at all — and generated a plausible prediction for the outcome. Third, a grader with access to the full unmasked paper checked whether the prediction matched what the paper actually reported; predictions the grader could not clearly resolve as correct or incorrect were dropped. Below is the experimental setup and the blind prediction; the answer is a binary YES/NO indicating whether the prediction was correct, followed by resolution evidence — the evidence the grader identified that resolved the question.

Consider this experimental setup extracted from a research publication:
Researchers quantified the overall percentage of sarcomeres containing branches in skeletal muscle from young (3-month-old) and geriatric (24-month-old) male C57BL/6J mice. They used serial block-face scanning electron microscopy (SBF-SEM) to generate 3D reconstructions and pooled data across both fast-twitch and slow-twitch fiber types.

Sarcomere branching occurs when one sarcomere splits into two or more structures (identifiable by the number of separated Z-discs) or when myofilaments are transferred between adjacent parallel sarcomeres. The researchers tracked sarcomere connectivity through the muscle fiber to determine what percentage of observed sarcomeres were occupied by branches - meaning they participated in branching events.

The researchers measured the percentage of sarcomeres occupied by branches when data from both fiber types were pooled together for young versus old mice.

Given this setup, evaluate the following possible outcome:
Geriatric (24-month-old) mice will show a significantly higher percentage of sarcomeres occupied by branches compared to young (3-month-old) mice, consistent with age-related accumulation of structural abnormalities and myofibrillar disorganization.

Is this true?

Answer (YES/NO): NO